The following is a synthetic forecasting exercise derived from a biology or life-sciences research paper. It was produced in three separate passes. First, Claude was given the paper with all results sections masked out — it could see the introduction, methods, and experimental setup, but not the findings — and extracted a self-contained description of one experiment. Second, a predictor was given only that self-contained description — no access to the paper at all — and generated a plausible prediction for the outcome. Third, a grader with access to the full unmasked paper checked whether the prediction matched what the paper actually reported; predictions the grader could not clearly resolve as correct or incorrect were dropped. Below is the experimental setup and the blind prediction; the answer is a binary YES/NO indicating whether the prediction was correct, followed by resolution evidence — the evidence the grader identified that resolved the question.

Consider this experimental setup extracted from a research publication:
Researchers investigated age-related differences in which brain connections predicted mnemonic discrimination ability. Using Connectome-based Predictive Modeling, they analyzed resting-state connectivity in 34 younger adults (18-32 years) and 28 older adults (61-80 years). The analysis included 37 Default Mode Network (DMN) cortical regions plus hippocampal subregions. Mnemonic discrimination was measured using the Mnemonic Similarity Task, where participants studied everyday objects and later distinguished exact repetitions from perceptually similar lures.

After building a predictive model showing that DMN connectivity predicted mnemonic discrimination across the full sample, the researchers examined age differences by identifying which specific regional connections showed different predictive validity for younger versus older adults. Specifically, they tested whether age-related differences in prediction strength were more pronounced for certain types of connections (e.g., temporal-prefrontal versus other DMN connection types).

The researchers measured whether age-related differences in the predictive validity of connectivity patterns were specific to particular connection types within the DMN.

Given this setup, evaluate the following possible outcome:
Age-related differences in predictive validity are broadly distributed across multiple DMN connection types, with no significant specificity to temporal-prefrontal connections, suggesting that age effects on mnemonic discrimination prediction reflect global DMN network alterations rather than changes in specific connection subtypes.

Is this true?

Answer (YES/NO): NO